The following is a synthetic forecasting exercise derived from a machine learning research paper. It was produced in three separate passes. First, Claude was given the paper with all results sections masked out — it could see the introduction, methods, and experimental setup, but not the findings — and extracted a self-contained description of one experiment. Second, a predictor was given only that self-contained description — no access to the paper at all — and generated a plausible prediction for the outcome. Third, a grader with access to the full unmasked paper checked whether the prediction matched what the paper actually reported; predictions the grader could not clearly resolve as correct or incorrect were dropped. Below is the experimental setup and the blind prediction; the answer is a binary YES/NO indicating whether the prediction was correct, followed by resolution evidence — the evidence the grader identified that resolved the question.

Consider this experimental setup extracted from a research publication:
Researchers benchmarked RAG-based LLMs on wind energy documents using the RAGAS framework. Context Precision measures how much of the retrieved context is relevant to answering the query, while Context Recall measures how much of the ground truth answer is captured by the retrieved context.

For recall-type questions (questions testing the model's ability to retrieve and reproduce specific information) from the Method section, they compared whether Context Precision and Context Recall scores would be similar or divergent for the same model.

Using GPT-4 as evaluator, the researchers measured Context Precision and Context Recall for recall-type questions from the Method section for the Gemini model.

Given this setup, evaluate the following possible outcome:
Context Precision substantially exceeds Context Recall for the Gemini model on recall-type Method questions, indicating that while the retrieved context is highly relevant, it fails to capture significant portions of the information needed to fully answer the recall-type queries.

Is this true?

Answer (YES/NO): NO